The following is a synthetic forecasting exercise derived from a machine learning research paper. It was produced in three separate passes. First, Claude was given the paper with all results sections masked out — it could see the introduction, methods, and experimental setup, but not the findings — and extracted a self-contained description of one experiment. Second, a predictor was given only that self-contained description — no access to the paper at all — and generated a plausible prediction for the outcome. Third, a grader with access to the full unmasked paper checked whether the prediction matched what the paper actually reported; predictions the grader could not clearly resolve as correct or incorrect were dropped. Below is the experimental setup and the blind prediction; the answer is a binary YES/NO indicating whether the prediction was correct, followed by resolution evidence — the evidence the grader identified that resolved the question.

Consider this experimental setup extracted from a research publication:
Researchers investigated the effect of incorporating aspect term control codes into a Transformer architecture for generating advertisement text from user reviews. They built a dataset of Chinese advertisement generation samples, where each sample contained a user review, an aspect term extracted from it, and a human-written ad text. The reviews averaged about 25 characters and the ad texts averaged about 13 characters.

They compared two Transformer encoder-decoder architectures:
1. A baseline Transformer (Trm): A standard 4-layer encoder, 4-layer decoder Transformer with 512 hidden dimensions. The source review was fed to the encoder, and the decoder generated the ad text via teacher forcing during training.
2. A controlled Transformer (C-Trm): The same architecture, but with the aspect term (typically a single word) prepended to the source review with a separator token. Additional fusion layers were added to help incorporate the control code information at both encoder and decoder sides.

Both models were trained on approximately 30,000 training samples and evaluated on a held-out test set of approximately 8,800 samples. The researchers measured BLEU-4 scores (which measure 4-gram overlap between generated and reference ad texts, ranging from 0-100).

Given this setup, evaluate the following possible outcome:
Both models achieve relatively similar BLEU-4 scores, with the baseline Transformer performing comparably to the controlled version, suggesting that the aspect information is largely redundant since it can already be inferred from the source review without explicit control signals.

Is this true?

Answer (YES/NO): NO